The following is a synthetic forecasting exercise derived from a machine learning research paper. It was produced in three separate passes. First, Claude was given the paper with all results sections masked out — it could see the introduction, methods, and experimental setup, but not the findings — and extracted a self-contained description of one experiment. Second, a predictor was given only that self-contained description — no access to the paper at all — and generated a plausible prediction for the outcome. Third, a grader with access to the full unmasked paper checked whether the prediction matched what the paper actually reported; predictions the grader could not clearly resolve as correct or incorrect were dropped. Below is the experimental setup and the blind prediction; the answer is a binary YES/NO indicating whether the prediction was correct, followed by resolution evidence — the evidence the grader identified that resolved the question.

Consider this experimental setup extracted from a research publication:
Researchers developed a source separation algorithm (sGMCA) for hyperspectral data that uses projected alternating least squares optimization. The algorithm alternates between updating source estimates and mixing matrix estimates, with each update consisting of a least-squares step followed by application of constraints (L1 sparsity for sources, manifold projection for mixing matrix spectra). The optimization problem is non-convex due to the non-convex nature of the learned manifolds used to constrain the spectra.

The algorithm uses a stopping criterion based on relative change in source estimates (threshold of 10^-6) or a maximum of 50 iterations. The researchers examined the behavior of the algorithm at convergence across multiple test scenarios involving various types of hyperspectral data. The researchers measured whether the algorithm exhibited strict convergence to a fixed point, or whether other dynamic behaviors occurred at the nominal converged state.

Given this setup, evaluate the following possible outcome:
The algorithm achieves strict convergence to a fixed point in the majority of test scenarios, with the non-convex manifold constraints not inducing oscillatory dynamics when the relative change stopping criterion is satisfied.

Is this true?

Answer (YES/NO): NO